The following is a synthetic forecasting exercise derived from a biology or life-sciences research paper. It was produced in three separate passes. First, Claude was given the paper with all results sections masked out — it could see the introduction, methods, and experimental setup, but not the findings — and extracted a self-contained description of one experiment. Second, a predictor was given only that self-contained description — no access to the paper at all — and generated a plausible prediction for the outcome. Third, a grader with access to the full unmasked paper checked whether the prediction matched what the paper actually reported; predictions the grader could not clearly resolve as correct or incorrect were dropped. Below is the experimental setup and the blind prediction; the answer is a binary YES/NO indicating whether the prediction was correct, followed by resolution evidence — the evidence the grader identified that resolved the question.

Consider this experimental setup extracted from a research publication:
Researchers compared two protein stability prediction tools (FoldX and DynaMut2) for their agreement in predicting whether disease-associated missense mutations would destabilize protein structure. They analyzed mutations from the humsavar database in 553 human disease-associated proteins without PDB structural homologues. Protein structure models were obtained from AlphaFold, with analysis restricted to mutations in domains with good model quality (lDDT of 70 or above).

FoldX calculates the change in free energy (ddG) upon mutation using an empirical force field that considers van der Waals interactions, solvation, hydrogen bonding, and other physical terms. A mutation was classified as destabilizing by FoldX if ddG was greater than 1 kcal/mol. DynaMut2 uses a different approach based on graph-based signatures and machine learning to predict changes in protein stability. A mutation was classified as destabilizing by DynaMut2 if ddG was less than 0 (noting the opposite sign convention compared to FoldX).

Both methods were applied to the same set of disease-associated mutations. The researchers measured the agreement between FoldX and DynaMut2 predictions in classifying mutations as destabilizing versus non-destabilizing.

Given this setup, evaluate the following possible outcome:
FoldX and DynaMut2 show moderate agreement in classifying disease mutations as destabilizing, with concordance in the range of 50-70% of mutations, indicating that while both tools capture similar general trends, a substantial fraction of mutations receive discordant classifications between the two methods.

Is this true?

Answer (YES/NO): NO